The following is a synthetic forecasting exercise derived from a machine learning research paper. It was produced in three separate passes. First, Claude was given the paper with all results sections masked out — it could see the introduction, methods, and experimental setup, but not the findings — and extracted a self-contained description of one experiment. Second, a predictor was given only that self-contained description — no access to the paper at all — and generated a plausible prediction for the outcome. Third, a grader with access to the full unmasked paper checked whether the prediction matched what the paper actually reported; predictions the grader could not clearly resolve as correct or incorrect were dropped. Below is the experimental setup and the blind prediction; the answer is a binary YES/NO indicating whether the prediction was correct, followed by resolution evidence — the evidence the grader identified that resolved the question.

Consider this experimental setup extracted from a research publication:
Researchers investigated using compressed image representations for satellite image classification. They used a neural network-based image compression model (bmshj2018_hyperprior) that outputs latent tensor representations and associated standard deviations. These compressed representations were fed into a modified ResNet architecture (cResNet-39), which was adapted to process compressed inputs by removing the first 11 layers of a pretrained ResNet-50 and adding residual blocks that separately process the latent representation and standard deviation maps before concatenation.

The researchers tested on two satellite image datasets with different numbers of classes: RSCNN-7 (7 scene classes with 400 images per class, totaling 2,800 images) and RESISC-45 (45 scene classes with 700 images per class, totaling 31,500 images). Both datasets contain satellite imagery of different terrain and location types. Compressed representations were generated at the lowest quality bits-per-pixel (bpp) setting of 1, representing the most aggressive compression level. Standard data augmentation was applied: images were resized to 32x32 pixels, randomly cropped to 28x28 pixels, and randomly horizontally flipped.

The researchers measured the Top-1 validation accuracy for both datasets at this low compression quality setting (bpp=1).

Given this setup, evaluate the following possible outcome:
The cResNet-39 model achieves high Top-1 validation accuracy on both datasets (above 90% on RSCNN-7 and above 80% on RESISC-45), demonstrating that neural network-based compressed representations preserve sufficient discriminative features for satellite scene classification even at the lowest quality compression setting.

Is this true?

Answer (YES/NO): NO